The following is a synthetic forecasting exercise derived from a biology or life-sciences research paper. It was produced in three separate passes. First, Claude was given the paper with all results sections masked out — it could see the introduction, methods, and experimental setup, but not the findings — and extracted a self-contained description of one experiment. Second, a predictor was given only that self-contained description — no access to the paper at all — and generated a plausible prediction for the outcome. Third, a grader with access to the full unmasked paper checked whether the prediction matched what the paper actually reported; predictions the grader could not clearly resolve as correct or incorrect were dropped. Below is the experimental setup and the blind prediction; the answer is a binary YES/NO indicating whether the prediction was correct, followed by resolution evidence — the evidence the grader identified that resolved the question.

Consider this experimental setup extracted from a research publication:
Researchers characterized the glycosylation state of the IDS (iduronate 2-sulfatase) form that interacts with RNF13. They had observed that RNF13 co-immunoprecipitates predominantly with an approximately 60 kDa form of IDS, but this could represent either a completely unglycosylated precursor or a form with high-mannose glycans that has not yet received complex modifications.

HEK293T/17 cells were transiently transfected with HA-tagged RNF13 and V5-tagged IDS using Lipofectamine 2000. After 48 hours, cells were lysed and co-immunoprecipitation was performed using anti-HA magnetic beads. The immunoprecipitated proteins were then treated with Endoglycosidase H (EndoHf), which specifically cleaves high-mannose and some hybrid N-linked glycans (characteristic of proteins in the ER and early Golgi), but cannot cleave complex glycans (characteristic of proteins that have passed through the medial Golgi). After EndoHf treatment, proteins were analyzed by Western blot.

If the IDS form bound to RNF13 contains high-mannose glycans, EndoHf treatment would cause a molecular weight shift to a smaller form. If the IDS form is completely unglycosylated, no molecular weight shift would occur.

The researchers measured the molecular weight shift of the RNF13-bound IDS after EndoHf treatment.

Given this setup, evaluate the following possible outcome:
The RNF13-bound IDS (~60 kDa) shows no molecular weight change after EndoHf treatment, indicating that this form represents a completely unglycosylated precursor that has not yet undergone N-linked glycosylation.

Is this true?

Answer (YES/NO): NO